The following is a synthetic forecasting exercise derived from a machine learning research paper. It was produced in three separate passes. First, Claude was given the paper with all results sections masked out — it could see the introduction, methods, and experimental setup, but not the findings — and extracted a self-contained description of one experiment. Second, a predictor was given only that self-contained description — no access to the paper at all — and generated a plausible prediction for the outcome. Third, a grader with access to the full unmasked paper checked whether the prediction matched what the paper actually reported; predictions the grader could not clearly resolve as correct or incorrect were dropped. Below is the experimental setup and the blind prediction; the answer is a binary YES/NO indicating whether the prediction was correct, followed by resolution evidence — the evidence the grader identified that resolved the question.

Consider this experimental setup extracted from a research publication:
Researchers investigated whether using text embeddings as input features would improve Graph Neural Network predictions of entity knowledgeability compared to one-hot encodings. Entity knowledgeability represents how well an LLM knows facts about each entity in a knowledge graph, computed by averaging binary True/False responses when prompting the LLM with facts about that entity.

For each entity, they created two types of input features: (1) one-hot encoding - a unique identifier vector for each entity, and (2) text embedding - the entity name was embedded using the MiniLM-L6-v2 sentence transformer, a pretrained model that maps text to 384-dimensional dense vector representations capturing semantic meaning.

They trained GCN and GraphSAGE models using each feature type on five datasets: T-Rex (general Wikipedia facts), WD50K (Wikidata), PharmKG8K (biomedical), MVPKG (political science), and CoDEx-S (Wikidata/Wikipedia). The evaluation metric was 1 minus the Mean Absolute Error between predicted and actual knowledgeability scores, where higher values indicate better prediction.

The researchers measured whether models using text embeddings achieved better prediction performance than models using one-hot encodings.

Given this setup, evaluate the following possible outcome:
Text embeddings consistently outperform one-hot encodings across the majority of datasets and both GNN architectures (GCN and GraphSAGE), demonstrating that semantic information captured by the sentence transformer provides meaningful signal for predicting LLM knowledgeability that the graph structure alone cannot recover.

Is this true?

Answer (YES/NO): NO